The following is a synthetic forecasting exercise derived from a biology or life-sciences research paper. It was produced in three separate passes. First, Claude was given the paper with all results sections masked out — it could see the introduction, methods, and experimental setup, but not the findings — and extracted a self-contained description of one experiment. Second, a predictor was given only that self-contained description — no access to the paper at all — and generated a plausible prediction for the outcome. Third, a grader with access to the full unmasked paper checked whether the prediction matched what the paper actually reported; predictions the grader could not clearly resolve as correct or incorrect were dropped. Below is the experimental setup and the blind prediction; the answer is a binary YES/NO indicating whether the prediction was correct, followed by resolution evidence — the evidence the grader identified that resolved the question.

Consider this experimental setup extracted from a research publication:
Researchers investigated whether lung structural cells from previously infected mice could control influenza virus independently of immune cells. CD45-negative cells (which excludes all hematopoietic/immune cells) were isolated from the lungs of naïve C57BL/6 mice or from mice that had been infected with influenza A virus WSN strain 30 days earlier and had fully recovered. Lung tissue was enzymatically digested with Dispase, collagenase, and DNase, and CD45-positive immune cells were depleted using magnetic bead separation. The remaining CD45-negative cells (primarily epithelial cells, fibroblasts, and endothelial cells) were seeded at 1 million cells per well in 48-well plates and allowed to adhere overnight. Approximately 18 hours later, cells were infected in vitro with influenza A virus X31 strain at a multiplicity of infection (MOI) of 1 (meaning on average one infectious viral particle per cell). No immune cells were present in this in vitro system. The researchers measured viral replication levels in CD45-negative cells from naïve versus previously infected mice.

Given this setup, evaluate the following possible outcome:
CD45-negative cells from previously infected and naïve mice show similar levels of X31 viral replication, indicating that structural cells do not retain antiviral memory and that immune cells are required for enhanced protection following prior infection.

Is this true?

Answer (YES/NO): NO